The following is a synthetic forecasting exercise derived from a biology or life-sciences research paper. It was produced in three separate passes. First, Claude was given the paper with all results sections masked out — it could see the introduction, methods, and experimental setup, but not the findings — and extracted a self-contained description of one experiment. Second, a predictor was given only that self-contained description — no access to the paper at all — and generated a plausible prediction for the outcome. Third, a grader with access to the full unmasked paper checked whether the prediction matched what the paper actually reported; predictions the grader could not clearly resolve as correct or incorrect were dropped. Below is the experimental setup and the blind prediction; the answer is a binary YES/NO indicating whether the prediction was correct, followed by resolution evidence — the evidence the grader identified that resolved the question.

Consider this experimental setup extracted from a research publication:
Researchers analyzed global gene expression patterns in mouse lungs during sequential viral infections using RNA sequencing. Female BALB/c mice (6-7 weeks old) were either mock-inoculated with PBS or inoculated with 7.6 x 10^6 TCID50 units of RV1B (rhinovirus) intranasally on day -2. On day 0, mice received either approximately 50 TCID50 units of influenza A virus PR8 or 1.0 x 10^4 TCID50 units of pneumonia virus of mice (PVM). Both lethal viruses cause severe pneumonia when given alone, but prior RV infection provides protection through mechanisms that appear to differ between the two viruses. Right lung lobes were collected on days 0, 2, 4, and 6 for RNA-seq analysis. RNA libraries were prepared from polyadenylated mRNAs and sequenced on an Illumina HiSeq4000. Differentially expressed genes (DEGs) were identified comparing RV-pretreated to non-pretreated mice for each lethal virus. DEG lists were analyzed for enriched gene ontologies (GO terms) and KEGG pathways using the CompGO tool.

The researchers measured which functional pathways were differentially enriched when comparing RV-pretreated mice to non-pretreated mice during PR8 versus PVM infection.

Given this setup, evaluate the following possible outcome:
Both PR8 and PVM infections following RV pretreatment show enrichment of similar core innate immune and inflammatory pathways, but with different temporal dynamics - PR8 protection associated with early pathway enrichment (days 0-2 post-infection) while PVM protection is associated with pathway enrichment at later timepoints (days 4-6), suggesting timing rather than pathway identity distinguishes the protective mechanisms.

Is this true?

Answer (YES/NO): NO